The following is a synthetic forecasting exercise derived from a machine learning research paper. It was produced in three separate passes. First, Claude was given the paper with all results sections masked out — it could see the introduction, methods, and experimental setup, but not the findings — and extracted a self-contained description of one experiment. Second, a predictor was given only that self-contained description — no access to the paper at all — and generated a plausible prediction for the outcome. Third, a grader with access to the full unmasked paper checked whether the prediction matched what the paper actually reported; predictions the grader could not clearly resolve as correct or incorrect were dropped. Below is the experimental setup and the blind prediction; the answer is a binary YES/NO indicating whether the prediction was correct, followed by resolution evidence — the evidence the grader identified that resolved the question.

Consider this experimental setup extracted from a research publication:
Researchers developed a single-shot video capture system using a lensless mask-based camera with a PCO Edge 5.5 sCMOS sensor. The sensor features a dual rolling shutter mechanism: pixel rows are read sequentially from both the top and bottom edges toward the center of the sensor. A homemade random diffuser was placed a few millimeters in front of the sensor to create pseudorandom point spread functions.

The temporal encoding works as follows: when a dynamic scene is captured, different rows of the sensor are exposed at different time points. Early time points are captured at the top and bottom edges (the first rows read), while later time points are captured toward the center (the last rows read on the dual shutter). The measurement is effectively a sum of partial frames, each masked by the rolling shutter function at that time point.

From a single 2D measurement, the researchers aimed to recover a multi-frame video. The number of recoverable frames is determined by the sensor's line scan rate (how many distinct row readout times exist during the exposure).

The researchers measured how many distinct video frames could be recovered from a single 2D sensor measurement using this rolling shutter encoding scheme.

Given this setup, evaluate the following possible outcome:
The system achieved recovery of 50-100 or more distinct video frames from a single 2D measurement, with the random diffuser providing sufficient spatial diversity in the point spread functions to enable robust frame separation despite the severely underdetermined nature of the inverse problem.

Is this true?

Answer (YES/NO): YES